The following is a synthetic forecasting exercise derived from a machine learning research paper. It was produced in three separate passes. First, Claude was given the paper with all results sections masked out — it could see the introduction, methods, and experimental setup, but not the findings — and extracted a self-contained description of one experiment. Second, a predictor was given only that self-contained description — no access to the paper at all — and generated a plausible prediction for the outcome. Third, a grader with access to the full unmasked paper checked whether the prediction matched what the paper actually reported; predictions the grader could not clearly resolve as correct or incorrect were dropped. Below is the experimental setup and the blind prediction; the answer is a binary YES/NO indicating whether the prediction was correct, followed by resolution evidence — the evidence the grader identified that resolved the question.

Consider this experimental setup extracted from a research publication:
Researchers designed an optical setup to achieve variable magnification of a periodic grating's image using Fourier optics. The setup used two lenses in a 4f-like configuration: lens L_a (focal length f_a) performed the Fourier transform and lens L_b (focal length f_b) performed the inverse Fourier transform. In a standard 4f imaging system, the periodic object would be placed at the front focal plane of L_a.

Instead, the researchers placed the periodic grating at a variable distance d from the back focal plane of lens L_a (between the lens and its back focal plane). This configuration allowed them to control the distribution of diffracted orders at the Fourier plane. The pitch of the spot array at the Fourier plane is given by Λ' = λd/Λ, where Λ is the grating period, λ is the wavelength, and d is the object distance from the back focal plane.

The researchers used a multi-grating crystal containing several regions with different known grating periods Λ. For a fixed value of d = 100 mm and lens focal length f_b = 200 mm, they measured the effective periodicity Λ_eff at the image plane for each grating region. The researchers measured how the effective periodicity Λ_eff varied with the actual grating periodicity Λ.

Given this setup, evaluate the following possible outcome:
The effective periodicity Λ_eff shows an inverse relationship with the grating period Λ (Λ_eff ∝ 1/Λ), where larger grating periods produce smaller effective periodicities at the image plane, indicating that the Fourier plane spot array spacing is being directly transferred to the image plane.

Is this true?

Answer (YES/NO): NO